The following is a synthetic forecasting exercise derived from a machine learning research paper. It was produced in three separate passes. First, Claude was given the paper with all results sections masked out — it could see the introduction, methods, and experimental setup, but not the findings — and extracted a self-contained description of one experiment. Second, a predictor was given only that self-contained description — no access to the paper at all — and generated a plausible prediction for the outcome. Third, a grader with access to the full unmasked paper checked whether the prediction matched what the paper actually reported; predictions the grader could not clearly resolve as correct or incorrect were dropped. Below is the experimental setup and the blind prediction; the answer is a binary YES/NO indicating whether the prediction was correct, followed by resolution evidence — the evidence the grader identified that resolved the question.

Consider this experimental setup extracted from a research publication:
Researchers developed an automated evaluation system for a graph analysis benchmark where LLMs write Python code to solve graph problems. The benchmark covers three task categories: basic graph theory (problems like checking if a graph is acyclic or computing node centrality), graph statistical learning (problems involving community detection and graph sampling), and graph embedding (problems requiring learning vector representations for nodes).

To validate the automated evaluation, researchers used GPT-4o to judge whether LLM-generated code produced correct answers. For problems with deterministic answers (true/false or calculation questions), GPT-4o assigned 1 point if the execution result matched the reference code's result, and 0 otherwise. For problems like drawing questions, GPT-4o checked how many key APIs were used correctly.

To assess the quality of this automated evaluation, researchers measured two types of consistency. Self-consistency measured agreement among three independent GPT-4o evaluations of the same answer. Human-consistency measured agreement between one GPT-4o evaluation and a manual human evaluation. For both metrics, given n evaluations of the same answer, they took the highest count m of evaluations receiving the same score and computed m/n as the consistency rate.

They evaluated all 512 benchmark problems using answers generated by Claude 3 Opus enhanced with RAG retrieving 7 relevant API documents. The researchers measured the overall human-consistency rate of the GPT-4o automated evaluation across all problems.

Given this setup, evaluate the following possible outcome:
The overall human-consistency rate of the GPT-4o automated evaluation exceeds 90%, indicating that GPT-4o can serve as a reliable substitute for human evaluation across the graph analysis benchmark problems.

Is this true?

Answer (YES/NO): YES